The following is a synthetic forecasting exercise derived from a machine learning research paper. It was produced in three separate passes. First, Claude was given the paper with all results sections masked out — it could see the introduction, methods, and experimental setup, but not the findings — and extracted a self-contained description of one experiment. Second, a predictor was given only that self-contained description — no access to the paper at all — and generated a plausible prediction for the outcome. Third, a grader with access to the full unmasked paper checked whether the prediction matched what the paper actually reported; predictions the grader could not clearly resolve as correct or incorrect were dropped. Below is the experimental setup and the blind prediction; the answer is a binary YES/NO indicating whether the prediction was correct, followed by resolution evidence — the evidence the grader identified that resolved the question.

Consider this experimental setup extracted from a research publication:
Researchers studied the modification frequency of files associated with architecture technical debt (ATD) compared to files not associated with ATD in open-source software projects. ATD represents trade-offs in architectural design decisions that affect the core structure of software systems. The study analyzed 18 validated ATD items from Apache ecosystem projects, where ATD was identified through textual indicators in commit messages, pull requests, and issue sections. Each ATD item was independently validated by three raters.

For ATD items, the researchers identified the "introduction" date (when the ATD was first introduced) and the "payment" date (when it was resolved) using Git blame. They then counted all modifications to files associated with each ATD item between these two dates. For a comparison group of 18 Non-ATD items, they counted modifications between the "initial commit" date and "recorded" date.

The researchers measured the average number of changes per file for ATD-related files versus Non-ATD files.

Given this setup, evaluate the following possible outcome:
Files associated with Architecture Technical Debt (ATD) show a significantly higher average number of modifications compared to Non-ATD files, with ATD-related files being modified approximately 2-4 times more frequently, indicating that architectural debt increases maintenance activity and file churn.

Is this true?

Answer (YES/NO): NO